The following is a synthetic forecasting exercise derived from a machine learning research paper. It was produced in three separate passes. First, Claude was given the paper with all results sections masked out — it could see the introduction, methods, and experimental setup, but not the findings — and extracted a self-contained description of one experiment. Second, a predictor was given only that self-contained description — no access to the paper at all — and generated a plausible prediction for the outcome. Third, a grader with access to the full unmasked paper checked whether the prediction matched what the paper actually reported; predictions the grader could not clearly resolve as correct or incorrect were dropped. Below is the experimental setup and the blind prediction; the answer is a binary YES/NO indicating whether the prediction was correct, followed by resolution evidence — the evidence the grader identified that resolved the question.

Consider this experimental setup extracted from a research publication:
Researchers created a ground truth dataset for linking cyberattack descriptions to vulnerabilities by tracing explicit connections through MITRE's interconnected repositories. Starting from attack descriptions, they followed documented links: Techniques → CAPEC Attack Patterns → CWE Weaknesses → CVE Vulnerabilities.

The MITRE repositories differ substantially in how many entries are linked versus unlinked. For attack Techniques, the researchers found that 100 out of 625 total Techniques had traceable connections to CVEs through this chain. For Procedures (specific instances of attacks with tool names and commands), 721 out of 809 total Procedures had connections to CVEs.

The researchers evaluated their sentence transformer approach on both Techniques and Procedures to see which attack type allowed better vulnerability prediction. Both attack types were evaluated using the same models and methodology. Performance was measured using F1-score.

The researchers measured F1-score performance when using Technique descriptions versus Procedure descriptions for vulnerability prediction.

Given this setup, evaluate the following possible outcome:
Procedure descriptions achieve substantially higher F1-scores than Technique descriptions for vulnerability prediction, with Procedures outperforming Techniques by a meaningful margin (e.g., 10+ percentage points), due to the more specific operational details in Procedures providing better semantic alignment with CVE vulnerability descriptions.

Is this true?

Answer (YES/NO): NO